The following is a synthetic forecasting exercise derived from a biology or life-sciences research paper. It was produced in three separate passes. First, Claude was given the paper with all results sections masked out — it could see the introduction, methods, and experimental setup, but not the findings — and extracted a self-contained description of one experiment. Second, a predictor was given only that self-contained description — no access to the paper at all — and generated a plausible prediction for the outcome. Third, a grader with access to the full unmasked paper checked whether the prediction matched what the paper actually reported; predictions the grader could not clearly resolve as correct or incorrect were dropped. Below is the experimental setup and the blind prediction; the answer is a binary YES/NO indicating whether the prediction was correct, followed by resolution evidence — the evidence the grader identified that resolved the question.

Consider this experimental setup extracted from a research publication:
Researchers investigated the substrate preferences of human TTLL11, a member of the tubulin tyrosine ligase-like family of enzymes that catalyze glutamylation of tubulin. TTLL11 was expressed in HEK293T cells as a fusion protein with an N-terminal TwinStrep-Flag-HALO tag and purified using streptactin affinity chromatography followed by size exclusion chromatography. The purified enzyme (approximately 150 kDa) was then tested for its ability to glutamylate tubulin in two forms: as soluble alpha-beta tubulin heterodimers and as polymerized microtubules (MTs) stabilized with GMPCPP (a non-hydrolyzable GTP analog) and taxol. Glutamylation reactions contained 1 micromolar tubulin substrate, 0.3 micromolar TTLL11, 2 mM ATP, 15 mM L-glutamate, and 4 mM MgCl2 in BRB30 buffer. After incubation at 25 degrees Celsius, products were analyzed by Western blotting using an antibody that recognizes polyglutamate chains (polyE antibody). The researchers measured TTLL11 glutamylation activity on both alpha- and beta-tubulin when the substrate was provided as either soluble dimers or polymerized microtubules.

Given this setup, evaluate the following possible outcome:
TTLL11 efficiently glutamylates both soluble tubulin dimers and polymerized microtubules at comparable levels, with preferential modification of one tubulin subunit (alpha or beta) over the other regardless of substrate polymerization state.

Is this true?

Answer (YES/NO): NO